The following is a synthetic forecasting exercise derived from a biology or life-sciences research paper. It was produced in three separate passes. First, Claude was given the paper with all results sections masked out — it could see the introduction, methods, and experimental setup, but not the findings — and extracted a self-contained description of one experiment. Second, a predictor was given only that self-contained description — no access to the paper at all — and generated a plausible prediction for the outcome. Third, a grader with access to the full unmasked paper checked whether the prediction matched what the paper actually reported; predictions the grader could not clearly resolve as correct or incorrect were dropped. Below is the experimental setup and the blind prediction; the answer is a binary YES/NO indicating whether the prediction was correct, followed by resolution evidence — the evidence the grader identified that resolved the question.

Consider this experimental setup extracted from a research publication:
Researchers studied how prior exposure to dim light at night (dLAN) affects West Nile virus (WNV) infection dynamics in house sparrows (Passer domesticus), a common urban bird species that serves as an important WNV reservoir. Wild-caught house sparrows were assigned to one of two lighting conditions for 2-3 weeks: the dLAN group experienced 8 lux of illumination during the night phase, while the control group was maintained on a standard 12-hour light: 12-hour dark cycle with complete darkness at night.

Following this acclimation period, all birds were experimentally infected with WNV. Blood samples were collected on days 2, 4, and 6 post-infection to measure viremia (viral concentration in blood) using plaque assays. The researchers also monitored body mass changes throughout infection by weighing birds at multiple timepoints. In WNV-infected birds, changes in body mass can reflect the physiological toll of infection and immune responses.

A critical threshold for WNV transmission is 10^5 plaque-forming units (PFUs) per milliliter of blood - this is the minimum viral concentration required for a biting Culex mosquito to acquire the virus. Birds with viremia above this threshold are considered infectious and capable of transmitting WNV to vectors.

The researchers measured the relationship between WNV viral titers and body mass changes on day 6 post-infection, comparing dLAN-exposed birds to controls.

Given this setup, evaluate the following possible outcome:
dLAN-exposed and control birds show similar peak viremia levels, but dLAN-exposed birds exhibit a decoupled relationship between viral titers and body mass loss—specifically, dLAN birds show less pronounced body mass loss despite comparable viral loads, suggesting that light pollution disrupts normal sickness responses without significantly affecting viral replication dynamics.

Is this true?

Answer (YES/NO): NO